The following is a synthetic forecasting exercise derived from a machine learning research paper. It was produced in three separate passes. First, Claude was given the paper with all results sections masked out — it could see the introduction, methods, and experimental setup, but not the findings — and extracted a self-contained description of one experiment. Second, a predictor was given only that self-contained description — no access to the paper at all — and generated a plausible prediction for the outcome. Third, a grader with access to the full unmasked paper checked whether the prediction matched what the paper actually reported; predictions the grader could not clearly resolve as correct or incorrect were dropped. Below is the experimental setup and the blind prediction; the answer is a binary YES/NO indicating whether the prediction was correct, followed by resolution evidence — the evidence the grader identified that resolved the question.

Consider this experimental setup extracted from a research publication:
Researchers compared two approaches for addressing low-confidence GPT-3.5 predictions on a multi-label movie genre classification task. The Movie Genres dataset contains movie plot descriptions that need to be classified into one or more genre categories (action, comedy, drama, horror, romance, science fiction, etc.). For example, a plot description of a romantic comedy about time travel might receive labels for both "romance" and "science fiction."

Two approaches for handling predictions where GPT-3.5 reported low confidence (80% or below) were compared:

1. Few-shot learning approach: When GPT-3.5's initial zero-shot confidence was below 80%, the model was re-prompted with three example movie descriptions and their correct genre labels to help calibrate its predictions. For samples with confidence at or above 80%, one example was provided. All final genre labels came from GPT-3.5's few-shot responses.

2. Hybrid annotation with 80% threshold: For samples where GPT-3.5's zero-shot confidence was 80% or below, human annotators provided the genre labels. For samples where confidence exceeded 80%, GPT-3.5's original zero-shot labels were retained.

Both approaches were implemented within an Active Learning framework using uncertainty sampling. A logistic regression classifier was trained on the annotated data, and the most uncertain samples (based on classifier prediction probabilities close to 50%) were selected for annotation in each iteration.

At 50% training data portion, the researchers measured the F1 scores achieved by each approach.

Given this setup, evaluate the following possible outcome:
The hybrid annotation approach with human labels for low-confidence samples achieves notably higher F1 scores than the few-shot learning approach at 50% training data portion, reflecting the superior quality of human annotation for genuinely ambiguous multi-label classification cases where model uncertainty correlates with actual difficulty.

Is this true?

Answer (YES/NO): YES